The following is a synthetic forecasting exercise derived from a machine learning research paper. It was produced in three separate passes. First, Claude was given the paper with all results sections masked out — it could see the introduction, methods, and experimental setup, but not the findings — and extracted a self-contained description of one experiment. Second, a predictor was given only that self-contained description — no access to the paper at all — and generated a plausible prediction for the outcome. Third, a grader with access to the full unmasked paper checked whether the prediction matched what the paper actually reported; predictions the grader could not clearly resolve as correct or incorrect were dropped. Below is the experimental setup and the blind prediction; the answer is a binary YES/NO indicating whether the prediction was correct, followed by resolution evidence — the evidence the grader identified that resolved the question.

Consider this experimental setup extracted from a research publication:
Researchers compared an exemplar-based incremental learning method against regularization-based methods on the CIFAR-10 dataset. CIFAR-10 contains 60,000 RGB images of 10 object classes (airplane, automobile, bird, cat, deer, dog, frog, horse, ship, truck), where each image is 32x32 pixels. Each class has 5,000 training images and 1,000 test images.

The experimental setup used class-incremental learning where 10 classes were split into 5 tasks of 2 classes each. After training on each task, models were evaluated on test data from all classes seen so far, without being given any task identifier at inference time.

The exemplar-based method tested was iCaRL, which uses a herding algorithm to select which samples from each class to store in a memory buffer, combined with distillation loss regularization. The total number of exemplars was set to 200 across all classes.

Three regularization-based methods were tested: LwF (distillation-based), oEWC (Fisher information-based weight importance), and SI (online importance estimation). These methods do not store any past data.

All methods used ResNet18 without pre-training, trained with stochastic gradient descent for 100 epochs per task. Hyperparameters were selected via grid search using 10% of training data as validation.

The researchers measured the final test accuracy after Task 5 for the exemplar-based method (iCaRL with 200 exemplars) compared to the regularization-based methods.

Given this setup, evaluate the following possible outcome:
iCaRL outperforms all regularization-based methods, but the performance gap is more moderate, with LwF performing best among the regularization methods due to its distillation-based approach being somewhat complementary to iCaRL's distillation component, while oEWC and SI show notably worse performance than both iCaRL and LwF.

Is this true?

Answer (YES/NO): NO